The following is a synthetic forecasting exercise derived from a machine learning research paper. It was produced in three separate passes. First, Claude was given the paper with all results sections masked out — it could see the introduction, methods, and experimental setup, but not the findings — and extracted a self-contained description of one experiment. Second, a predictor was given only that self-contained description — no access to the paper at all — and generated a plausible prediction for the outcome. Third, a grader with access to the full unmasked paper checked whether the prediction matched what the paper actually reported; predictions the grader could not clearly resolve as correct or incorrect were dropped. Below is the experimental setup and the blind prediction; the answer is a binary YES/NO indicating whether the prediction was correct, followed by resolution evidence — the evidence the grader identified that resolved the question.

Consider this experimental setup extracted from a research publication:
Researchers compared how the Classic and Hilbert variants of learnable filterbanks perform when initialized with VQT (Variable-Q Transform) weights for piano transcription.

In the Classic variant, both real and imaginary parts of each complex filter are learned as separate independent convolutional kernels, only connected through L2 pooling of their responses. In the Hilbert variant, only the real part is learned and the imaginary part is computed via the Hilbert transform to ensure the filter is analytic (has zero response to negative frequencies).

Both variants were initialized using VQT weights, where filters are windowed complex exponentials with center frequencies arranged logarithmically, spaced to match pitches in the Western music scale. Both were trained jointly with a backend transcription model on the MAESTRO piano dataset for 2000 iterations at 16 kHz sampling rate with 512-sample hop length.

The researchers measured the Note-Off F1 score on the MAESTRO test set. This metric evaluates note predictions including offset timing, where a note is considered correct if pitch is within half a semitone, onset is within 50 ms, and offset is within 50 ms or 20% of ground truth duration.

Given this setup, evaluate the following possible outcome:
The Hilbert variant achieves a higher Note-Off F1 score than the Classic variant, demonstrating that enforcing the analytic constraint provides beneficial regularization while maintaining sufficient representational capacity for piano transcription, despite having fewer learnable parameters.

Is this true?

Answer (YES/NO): YES